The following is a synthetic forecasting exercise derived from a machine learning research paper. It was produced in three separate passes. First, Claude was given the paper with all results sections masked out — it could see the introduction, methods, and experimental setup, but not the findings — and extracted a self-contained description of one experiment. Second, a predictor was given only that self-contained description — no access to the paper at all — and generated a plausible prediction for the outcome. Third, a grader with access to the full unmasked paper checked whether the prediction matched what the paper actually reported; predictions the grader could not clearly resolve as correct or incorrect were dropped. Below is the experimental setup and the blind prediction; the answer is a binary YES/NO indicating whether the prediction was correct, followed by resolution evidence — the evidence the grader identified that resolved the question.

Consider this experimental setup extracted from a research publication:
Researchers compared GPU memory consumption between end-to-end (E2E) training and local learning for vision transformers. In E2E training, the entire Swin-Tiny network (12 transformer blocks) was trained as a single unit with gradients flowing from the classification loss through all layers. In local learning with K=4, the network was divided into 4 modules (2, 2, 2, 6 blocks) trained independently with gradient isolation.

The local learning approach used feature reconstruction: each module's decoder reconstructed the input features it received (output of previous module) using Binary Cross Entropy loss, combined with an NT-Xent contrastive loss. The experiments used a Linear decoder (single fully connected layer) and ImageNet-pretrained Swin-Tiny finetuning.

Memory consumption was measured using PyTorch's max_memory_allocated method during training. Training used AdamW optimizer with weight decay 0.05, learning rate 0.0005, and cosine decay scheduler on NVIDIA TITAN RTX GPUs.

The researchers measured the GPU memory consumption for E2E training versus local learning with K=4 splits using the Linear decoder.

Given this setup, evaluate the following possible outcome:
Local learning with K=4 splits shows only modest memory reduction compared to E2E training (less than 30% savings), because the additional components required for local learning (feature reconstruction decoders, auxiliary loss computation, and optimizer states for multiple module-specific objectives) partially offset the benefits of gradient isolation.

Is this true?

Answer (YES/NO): NO